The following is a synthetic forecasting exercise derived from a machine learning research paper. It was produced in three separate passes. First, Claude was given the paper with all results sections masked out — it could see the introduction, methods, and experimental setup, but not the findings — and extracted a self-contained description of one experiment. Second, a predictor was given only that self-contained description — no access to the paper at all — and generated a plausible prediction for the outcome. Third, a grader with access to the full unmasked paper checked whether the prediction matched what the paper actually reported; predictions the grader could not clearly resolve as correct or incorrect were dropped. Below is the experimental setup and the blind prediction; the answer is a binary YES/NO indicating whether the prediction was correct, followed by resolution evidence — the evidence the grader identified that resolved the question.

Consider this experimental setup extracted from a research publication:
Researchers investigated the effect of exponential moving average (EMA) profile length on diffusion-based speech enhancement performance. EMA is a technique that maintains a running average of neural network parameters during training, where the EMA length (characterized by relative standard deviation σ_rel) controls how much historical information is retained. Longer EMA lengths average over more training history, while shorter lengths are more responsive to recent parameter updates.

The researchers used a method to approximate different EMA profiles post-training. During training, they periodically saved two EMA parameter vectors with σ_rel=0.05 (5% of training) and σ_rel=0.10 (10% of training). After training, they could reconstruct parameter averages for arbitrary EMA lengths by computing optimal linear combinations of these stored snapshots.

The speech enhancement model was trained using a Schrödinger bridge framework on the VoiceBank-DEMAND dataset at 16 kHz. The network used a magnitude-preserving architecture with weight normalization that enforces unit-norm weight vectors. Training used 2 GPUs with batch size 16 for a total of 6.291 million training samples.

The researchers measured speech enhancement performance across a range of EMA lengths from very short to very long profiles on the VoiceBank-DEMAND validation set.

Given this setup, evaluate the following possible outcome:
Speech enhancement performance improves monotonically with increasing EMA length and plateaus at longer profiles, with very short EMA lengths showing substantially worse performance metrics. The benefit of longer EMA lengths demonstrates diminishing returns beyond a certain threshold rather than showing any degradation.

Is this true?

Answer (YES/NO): NO